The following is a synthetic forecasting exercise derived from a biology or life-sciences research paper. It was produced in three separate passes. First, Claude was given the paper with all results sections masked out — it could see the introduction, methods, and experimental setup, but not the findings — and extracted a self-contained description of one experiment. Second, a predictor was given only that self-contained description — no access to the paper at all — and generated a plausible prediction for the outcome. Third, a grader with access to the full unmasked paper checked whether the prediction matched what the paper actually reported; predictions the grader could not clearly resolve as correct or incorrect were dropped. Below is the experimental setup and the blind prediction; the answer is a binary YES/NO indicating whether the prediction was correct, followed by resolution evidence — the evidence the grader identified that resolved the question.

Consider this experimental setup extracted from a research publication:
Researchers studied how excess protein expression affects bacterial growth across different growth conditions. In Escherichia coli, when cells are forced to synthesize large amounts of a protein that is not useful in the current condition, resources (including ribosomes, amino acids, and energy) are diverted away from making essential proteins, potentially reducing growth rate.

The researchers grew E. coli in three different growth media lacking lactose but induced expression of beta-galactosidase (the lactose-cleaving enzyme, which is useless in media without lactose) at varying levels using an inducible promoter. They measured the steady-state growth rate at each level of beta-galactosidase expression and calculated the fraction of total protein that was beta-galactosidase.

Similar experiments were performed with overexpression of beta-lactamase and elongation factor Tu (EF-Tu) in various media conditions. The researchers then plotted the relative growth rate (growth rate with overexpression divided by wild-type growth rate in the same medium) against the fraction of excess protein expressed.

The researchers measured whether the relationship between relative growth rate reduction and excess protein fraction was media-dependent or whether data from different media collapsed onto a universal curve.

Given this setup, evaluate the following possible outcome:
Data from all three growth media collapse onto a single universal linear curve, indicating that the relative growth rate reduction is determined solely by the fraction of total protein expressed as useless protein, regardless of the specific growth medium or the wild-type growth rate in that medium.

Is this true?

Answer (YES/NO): YES